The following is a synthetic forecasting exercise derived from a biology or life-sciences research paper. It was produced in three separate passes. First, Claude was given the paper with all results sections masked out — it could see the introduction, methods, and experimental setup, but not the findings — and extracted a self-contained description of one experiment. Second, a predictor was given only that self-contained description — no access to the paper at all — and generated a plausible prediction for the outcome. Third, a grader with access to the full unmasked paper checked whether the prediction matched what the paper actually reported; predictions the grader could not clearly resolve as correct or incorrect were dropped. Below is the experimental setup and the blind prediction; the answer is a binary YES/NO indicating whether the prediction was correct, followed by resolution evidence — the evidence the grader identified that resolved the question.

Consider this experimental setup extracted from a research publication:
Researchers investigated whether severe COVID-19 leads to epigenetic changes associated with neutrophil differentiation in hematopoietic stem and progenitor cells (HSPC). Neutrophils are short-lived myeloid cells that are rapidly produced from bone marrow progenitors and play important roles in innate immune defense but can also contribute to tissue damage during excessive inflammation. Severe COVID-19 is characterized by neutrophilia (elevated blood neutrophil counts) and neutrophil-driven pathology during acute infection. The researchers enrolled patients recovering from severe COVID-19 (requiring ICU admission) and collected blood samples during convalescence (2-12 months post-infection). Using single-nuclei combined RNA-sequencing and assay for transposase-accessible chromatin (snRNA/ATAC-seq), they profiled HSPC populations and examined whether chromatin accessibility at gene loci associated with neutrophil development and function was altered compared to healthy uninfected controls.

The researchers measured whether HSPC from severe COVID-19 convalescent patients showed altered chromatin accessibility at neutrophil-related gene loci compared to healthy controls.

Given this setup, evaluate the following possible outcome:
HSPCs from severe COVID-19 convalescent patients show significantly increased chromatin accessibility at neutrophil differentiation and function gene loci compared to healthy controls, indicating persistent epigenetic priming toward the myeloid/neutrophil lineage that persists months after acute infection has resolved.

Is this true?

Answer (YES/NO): YES